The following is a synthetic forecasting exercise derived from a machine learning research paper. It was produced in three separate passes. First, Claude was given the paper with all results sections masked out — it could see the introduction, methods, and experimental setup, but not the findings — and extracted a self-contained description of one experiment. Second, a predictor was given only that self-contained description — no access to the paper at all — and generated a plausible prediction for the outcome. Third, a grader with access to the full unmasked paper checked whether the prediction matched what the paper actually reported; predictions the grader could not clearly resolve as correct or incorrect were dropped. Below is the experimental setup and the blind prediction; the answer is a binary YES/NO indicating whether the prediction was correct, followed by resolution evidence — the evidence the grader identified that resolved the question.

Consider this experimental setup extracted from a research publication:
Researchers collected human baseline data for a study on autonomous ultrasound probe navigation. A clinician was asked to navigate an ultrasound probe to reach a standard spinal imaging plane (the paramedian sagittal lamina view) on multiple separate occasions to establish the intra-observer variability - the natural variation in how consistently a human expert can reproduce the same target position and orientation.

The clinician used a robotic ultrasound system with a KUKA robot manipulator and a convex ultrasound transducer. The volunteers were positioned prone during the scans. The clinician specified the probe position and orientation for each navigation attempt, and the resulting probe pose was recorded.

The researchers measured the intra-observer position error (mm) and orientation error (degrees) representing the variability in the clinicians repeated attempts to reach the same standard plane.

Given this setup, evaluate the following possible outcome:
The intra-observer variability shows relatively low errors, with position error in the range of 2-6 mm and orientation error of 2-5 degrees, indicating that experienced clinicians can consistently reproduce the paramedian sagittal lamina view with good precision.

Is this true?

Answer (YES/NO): YES